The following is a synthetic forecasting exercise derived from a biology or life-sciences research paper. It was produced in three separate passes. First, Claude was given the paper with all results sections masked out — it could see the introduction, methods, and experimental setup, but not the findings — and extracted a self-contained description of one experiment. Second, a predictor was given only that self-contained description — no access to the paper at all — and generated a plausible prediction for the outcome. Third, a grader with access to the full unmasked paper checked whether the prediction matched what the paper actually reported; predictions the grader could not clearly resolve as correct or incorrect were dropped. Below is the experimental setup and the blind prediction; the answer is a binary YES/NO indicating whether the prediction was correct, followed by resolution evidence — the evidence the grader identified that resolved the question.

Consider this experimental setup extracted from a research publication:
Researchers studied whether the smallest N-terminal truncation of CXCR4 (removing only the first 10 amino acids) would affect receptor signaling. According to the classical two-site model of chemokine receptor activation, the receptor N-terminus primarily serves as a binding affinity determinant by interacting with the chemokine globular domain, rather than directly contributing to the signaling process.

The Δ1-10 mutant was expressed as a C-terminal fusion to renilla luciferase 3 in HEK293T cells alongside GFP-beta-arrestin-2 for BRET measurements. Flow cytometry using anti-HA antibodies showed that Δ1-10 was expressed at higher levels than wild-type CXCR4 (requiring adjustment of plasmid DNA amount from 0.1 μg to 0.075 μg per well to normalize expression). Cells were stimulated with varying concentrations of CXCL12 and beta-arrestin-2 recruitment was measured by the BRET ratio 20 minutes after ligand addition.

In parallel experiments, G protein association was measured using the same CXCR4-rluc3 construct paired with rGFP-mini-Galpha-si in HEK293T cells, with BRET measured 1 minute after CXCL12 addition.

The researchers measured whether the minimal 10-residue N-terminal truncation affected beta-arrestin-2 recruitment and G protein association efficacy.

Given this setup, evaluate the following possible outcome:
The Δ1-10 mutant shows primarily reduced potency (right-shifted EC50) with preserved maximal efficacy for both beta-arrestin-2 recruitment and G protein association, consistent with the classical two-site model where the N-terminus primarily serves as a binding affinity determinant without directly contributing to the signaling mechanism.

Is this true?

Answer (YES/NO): NO